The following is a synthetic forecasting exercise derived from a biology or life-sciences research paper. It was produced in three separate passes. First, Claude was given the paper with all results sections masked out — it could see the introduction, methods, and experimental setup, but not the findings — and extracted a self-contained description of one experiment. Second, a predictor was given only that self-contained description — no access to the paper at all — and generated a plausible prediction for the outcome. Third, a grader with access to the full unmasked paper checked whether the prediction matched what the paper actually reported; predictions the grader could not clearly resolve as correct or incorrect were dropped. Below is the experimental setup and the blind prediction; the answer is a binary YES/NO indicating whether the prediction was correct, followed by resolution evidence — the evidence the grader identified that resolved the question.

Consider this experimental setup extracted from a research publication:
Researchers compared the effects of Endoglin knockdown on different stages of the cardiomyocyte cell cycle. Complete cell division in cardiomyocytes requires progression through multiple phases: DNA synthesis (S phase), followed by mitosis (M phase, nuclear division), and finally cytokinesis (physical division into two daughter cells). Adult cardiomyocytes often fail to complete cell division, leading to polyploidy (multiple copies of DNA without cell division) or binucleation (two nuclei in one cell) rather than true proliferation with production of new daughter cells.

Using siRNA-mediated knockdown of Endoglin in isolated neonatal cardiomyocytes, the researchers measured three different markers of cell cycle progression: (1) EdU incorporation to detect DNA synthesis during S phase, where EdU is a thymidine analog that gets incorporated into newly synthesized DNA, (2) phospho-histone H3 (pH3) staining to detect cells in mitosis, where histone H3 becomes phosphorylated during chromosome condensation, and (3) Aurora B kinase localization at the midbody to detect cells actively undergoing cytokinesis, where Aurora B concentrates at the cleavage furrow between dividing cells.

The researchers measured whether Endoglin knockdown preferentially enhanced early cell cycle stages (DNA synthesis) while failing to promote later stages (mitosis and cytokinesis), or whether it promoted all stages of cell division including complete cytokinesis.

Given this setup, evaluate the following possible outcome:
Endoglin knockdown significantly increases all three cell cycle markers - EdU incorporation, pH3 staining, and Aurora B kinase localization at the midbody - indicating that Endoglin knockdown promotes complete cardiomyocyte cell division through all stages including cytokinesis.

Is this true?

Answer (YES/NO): YES